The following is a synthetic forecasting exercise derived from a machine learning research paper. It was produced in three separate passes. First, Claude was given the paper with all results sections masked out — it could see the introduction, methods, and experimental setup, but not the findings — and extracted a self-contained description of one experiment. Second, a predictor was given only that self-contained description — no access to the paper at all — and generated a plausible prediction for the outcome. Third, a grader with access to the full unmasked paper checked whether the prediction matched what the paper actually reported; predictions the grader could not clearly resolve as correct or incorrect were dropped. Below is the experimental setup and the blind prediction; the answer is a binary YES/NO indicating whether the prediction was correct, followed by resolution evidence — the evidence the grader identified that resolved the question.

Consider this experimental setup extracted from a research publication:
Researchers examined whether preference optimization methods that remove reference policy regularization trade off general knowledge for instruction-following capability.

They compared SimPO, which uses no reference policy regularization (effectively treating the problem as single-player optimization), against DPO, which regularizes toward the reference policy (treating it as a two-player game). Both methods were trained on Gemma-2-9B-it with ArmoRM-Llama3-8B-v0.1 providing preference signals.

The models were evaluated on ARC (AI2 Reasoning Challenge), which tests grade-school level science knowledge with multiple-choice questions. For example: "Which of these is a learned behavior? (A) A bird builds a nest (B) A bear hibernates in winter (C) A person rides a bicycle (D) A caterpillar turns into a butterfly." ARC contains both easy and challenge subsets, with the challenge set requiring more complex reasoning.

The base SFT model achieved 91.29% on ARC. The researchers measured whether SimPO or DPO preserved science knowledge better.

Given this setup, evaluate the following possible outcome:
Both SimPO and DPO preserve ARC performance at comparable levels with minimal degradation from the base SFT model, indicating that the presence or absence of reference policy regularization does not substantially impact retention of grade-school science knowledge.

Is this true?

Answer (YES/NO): YES